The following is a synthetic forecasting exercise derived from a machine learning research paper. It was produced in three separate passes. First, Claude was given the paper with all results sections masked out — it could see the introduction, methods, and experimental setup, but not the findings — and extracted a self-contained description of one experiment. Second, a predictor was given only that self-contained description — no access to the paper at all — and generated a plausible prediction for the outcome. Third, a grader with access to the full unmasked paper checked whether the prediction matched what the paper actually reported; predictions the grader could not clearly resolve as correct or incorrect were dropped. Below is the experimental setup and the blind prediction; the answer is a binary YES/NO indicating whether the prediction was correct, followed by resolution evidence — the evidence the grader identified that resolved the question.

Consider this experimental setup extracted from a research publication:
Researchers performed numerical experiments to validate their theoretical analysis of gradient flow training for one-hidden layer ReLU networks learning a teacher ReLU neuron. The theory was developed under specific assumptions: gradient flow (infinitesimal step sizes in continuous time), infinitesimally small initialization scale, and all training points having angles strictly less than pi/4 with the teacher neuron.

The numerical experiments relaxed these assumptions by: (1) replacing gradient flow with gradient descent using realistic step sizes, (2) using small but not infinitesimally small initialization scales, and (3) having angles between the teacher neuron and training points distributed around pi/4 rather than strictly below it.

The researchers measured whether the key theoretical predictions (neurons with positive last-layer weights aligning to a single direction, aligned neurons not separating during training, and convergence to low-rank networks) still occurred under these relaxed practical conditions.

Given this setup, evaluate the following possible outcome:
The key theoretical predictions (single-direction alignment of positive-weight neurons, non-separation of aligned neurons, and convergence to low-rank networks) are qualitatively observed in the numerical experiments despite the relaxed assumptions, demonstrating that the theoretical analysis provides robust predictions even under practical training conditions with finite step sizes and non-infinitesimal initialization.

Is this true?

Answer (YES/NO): YES